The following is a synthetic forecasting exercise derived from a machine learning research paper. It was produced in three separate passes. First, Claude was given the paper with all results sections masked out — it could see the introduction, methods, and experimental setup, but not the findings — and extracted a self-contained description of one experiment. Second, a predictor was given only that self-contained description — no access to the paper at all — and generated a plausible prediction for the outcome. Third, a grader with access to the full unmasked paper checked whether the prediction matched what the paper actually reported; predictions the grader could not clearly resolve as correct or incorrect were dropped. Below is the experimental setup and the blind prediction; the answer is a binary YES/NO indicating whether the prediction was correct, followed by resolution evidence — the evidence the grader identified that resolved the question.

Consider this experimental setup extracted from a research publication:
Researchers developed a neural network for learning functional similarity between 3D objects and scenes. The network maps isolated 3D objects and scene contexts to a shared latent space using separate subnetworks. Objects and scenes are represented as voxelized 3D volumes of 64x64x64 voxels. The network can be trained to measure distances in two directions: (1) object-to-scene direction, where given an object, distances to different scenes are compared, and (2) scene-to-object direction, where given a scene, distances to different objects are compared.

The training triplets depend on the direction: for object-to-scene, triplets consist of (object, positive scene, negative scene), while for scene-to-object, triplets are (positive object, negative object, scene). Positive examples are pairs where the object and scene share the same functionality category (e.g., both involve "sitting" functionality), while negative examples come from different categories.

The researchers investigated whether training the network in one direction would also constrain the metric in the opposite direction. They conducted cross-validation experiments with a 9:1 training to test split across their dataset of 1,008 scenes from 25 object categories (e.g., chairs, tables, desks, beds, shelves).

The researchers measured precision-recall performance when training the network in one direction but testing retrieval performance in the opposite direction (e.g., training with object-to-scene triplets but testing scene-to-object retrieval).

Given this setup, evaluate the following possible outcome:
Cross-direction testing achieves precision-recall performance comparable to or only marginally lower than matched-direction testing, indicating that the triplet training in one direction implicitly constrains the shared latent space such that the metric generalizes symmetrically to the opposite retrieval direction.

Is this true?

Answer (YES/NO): YES